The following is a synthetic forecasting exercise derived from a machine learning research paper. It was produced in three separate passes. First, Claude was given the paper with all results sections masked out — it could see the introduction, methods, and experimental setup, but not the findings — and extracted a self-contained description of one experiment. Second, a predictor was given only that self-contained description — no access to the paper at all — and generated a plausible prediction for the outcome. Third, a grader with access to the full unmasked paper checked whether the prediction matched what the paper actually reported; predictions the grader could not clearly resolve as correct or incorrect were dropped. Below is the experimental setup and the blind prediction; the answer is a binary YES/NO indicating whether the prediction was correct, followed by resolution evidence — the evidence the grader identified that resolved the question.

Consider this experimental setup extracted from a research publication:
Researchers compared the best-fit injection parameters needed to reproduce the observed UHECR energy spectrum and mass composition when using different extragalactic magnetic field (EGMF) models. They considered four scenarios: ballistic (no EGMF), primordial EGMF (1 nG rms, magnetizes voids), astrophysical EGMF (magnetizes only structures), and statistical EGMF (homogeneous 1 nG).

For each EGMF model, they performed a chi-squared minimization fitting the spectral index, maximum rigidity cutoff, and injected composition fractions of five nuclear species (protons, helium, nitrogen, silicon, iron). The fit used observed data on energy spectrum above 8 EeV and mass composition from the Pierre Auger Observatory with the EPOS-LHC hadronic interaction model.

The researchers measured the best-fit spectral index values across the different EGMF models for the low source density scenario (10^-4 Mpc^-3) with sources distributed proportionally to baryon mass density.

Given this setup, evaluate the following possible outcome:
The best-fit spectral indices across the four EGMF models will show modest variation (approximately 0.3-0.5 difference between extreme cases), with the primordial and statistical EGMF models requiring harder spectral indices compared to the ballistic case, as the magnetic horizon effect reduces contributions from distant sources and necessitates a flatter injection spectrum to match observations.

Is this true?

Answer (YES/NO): NO